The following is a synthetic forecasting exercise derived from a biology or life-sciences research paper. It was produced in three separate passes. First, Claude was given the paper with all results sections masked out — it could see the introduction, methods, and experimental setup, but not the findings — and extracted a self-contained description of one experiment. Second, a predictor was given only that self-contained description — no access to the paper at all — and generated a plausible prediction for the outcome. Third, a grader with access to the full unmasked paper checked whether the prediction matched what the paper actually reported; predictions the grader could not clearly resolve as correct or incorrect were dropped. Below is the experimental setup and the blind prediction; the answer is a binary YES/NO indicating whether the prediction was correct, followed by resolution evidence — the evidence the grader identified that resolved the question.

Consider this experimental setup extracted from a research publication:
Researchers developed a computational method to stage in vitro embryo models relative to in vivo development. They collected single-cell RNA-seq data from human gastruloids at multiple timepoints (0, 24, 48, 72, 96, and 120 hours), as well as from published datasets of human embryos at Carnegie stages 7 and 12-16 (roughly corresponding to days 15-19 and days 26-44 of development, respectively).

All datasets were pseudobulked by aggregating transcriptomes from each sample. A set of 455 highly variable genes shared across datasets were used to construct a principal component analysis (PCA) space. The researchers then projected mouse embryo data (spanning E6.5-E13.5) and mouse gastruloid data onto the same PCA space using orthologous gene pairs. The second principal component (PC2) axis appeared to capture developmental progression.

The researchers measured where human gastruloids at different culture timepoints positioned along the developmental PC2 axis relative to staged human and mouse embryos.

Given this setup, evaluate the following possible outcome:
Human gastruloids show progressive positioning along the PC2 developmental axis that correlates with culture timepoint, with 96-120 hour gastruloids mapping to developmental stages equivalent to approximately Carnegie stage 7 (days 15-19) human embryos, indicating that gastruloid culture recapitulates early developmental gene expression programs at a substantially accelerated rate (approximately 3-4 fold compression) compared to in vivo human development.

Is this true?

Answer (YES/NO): NO